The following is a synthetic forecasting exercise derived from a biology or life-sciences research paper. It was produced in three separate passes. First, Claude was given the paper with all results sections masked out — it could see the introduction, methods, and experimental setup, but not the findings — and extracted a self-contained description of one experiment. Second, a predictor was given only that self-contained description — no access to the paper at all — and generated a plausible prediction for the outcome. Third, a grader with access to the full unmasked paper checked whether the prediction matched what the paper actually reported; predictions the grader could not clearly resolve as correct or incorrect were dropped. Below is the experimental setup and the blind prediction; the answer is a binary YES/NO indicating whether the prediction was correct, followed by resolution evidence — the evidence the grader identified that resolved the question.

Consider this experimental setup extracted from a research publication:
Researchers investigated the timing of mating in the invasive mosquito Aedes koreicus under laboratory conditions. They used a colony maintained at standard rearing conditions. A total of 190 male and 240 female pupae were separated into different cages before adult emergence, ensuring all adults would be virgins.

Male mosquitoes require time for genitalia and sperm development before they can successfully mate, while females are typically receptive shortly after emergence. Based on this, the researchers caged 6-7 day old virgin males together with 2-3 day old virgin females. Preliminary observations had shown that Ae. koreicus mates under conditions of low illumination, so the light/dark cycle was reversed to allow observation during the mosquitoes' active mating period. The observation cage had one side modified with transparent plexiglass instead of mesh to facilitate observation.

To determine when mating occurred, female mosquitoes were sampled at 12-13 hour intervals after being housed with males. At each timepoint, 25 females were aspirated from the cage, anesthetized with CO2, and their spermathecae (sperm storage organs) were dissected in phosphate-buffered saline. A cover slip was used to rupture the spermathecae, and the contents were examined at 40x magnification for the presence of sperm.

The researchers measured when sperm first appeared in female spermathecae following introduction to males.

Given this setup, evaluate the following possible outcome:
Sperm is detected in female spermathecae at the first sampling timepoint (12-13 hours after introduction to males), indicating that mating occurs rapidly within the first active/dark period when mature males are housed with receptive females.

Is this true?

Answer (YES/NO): NO